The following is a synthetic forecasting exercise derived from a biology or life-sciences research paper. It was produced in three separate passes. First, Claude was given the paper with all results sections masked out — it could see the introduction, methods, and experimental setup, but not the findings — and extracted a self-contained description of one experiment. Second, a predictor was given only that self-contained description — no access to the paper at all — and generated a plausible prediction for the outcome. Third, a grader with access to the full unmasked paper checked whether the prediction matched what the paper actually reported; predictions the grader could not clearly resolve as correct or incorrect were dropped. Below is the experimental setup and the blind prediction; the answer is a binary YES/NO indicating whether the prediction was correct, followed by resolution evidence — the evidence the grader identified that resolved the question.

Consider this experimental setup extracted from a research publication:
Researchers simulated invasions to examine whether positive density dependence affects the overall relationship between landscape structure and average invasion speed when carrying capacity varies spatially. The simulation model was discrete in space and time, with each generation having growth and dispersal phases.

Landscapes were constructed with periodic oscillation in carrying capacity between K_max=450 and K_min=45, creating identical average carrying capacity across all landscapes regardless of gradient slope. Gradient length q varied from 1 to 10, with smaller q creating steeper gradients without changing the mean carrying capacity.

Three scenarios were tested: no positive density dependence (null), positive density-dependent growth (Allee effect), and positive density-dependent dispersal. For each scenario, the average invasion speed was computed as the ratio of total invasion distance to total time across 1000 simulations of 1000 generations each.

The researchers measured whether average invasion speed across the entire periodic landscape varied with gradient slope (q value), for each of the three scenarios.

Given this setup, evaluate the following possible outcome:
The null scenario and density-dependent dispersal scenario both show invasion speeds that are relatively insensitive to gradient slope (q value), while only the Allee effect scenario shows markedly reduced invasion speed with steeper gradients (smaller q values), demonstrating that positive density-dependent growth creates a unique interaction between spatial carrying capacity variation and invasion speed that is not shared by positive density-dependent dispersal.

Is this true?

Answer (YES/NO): NO